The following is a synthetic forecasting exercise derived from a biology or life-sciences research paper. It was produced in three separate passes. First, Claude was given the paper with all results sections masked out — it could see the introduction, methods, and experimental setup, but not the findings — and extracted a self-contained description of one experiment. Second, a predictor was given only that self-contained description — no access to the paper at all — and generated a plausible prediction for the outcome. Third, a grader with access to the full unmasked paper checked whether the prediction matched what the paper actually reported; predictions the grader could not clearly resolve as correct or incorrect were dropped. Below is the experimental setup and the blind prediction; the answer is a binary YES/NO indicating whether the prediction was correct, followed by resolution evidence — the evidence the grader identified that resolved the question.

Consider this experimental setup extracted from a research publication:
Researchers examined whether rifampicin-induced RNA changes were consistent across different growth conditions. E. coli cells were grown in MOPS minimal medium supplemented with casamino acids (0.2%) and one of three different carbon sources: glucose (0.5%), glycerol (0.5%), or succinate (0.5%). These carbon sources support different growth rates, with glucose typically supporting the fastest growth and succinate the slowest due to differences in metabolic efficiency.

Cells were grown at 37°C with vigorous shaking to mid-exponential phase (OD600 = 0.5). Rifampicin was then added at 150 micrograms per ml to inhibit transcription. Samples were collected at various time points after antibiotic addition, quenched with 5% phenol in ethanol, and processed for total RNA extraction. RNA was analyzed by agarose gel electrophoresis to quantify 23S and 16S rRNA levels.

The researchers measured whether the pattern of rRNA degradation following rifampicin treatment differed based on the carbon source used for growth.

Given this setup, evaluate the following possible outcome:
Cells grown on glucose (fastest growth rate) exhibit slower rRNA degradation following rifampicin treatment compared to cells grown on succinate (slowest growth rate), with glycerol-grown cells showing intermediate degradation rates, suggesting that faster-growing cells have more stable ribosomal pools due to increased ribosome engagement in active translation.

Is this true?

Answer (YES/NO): NO